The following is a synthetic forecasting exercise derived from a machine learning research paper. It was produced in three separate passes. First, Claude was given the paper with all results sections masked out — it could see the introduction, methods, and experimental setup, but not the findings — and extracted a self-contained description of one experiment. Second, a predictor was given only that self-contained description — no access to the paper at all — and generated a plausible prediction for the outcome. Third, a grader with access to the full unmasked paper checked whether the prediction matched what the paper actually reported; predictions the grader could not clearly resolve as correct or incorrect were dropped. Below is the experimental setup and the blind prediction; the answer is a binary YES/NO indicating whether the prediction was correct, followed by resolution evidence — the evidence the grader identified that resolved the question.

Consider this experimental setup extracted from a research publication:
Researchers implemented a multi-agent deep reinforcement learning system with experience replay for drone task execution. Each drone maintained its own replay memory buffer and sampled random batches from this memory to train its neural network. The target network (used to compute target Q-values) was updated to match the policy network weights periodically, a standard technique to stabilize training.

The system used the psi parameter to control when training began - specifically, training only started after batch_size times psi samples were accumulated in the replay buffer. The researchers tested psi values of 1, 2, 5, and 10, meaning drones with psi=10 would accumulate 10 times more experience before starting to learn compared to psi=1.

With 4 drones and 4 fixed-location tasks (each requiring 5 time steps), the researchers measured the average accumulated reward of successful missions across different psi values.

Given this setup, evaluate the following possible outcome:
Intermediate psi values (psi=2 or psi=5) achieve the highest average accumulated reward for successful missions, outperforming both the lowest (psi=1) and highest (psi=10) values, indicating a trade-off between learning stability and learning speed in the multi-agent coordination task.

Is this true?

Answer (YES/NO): YES